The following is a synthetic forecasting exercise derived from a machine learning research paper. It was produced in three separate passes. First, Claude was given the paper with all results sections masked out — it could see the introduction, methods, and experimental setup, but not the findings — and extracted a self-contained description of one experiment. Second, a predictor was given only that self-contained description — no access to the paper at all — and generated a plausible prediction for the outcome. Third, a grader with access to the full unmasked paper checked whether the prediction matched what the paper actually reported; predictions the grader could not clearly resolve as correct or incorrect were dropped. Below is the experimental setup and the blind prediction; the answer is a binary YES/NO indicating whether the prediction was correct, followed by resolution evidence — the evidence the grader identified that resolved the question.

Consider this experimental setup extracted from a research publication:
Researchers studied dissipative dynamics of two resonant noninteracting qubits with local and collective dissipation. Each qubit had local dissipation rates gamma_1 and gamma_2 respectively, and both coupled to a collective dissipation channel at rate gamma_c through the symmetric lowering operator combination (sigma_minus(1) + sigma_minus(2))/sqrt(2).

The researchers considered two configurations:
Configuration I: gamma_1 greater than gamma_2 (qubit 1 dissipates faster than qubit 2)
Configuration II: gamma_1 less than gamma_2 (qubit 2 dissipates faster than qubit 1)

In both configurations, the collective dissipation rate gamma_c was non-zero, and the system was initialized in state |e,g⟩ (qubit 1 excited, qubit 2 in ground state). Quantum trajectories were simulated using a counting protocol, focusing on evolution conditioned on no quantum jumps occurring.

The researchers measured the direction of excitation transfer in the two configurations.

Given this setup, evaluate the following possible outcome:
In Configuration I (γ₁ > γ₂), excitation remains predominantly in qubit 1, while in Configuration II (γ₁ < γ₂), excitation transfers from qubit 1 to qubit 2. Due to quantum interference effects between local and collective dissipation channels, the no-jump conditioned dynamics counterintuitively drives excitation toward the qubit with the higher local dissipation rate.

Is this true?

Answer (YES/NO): NO